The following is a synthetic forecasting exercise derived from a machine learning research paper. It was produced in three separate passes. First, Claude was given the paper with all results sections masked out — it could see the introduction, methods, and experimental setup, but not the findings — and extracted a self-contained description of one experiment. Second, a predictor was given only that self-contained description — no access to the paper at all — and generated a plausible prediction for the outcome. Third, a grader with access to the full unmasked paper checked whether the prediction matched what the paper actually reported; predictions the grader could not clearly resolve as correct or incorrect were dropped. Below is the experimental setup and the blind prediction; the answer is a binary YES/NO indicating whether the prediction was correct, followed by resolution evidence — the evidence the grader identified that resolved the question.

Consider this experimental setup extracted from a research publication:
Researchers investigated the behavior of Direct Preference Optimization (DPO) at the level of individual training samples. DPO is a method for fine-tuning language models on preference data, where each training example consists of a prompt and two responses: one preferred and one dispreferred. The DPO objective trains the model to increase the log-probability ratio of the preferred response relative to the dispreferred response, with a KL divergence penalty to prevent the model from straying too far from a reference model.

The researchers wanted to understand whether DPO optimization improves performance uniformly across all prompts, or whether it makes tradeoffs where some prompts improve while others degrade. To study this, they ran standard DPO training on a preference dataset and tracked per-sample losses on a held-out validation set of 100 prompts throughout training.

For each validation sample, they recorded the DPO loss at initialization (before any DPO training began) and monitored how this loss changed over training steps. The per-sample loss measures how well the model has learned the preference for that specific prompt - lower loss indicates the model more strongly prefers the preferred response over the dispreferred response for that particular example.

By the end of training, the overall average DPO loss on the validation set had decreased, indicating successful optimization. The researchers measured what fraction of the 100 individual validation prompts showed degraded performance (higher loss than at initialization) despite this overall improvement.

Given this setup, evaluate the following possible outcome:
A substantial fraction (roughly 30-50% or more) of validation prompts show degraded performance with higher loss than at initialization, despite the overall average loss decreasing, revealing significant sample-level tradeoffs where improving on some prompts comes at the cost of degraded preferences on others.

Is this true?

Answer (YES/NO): NO